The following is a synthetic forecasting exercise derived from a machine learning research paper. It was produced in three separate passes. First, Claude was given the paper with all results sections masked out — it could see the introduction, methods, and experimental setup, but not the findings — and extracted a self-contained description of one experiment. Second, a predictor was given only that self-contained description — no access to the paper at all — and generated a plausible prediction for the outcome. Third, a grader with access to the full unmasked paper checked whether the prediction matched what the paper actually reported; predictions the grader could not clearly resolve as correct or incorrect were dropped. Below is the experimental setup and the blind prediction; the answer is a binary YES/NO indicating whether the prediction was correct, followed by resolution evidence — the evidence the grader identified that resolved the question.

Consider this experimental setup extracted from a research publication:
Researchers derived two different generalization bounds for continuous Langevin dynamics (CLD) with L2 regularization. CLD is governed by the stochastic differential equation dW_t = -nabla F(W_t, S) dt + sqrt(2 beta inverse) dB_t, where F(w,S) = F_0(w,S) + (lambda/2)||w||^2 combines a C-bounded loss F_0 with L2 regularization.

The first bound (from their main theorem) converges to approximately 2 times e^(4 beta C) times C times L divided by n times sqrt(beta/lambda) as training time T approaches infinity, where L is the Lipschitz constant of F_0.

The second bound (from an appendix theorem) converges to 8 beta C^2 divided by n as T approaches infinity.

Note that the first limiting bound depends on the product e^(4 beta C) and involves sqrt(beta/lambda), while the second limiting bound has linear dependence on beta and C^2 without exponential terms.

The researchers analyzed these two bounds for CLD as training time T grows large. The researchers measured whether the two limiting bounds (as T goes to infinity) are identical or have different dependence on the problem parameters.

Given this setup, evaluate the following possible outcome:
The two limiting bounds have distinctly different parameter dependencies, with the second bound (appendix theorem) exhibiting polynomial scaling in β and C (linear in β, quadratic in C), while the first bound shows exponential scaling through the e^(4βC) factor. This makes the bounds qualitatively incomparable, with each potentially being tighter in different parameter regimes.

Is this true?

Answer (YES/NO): YES